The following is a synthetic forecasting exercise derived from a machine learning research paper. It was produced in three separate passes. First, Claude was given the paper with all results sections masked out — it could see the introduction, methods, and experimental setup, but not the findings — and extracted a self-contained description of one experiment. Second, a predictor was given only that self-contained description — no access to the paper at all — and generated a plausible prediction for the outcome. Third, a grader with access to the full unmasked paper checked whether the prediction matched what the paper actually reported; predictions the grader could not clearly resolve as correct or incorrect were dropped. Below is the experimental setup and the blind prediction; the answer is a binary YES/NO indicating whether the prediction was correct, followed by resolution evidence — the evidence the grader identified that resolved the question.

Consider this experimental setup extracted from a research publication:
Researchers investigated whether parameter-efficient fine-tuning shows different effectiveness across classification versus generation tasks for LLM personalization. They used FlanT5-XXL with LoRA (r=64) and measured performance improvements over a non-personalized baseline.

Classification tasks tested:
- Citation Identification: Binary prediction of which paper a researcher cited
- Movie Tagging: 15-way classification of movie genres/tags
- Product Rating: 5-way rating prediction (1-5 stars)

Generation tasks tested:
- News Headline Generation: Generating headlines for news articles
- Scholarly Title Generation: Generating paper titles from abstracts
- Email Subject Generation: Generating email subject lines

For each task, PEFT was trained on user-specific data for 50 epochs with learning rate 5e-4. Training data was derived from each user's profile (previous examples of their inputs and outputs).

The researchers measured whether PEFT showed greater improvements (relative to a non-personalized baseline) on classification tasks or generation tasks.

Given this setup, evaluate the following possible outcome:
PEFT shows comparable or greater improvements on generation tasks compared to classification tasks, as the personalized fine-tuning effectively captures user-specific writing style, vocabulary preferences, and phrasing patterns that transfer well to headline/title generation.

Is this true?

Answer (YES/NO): NO